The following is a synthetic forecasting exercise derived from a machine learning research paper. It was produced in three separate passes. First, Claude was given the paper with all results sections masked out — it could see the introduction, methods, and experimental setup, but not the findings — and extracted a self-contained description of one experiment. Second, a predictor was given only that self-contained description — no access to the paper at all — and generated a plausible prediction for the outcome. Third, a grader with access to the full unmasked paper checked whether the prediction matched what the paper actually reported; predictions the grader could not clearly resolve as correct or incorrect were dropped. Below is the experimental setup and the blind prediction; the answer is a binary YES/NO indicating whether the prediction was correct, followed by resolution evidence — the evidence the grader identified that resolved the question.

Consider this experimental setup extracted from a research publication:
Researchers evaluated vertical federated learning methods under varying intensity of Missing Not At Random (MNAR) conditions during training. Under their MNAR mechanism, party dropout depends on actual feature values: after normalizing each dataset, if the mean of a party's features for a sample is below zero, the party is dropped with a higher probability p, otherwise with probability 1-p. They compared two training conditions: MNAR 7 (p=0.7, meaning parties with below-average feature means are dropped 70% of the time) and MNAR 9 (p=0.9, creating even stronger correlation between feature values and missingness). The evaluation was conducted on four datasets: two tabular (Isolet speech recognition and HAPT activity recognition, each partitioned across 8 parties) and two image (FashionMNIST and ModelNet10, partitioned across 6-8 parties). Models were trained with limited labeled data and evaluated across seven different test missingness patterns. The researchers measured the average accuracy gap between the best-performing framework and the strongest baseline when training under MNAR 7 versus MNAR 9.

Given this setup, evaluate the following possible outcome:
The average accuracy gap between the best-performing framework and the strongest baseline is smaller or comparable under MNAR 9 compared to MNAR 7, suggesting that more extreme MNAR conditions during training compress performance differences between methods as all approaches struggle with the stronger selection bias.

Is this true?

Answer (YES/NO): YES